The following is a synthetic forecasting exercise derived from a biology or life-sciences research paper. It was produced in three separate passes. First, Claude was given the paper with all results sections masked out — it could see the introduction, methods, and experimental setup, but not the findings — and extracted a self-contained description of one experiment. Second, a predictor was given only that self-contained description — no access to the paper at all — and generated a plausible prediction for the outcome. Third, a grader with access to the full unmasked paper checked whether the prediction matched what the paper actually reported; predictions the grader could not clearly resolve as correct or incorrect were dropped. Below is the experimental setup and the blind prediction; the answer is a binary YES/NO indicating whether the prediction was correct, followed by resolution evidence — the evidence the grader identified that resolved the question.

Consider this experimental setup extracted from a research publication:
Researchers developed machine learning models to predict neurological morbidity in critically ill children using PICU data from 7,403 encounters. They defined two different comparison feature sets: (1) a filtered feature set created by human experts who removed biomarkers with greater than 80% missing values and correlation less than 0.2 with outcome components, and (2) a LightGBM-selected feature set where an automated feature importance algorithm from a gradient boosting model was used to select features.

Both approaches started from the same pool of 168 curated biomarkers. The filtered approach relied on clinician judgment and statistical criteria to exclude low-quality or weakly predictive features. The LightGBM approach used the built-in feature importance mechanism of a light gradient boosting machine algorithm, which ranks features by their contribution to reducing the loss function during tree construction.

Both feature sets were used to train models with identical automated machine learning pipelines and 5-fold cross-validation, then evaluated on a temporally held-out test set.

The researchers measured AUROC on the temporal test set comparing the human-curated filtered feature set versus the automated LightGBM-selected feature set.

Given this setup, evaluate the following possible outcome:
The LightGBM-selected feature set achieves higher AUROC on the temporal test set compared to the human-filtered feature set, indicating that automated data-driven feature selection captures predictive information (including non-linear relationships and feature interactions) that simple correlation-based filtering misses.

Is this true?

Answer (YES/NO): NO